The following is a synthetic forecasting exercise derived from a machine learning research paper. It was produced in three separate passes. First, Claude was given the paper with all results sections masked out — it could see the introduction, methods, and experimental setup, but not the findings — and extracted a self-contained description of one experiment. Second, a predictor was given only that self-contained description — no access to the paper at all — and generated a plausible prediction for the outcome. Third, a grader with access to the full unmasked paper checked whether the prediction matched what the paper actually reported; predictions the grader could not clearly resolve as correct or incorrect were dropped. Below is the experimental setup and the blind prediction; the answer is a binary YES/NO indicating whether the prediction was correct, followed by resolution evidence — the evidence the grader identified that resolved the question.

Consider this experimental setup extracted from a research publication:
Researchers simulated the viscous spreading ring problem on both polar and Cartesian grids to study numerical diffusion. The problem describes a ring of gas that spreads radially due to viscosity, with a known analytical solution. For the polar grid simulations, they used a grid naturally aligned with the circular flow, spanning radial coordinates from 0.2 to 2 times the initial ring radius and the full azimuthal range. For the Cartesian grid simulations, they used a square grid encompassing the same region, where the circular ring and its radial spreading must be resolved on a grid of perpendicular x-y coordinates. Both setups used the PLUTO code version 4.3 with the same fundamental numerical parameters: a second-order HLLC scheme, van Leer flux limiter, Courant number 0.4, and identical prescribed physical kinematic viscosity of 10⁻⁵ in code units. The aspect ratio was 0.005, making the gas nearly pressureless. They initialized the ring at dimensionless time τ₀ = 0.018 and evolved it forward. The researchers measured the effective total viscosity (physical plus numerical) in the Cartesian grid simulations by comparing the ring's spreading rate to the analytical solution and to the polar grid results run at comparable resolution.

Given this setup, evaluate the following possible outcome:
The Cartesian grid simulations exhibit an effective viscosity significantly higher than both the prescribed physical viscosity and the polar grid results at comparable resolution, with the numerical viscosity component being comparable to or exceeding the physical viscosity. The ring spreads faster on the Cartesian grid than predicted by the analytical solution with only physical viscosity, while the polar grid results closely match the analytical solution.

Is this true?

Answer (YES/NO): NO